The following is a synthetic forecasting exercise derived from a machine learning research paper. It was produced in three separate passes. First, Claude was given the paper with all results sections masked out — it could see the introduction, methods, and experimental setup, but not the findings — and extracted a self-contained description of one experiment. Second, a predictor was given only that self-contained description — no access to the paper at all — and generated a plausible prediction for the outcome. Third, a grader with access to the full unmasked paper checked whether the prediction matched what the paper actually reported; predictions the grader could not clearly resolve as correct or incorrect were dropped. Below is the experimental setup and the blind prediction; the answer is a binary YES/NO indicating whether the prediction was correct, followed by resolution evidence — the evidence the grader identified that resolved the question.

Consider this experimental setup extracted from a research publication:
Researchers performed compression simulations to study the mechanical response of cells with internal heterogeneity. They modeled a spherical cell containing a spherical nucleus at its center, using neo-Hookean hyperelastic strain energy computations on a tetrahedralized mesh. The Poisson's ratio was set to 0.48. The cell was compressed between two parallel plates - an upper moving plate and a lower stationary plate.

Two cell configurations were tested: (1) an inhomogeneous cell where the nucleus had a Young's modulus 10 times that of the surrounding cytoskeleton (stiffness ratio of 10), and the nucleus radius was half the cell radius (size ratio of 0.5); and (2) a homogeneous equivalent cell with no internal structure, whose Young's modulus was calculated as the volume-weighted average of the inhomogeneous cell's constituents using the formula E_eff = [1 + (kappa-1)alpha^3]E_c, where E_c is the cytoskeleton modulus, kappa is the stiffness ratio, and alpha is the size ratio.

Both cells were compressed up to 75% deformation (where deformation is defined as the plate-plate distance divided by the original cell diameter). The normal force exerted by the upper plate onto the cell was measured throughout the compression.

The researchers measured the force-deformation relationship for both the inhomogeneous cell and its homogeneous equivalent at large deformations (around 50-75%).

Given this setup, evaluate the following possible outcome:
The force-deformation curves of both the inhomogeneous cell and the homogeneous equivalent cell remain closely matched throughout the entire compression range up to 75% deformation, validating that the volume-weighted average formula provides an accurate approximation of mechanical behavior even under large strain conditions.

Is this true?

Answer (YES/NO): YES